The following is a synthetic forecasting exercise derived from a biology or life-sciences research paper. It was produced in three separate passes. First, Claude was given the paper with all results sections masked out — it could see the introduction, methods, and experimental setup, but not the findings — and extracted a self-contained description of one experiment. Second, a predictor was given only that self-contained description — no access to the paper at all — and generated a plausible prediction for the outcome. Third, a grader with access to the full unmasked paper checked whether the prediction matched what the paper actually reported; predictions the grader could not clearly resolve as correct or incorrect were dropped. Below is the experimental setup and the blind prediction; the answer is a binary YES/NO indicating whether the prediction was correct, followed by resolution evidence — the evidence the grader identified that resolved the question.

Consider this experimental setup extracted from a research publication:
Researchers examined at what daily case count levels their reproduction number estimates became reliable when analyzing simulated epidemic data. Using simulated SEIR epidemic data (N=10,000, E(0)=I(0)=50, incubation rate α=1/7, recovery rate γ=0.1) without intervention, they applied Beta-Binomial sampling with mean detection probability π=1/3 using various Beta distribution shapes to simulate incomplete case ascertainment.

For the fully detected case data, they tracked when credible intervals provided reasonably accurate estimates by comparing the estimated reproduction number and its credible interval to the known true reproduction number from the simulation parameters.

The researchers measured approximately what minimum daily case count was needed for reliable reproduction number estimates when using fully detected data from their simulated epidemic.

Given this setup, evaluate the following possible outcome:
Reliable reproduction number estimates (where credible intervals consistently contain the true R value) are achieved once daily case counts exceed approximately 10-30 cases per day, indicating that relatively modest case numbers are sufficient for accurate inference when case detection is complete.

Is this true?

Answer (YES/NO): YES